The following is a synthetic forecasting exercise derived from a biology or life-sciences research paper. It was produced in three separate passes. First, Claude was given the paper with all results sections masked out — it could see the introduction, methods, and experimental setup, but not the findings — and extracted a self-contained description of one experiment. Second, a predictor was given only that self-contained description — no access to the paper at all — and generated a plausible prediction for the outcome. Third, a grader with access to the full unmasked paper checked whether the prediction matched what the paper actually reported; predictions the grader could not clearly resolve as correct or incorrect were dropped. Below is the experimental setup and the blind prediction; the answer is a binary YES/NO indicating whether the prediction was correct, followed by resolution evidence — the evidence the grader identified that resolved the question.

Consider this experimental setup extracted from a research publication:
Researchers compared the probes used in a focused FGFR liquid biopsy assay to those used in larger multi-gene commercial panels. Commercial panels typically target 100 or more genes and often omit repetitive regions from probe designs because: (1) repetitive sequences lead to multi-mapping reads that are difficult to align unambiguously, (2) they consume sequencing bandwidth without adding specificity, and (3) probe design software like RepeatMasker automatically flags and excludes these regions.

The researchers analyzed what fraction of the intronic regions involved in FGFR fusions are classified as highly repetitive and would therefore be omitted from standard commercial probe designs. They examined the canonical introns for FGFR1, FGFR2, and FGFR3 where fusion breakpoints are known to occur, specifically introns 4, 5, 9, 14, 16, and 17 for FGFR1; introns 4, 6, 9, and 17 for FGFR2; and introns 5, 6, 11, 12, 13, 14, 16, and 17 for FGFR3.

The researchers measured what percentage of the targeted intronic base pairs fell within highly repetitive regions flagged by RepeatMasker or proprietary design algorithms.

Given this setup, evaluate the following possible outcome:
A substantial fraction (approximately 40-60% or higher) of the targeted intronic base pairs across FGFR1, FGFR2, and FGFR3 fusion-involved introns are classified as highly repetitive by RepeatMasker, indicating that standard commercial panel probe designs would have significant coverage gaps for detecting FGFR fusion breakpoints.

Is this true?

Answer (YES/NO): NO